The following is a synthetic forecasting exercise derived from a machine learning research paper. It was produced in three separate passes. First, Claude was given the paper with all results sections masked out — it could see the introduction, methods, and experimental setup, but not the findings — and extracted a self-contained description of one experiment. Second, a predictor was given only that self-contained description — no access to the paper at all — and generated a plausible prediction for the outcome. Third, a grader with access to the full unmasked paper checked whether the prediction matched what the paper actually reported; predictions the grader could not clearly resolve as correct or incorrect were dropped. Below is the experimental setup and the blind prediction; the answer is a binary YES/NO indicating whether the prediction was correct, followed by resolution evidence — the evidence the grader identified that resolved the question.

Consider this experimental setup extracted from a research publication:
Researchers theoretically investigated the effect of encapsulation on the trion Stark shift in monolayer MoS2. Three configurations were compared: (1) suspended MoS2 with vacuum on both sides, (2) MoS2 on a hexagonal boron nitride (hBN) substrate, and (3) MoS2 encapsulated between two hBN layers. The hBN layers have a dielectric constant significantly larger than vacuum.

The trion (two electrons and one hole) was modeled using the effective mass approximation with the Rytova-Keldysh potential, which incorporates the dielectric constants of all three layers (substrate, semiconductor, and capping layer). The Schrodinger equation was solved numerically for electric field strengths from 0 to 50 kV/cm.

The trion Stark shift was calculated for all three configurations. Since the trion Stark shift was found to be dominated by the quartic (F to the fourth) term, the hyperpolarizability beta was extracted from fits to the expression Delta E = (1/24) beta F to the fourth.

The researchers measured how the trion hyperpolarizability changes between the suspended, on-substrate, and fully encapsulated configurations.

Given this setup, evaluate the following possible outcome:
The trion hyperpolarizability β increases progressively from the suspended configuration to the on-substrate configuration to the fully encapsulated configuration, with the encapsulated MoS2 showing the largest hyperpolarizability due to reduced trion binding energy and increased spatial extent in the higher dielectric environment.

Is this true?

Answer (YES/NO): YES